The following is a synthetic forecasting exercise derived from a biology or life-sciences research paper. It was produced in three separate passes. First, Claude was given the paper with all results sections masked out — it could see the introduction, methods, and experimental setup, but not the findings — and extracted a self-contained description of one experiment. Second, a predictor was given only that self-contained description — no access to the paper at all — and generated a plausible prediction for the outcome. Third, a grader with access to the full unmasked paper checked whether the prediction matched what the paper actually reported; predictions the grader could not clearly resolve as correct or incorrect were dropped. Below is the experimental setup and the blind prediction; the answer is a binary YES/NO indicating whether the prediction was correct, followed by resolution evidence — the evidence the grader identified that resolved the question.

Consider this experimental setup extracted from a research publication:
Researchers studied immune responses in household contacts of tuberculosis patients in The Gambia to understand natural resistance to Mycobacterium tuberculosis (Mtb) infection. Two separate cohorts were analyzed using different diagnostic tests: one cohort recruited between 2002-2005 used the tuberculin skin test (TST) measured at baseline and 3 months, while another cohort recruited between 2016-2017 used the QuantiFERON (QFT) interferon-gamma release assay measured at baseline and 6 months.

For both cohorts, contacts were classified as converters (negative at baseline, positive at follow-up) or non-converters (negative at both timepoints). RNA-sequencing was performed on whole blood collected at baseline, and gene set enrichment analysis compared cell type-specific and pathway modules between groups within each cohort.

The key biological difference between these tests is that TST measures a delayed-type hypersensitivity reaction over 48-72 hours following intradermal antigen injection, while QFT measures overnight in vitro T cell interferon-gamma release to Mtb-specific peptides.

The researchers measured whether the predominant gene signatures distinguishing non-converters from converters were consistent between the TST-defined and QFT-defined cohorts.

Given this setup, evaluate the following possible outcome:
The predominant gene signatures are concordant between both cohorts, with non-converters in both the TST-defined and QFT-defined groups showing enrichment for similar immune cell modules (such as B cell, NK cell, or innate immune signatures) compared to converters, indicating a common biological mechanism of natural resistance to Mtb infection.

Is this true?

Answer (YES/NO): NO